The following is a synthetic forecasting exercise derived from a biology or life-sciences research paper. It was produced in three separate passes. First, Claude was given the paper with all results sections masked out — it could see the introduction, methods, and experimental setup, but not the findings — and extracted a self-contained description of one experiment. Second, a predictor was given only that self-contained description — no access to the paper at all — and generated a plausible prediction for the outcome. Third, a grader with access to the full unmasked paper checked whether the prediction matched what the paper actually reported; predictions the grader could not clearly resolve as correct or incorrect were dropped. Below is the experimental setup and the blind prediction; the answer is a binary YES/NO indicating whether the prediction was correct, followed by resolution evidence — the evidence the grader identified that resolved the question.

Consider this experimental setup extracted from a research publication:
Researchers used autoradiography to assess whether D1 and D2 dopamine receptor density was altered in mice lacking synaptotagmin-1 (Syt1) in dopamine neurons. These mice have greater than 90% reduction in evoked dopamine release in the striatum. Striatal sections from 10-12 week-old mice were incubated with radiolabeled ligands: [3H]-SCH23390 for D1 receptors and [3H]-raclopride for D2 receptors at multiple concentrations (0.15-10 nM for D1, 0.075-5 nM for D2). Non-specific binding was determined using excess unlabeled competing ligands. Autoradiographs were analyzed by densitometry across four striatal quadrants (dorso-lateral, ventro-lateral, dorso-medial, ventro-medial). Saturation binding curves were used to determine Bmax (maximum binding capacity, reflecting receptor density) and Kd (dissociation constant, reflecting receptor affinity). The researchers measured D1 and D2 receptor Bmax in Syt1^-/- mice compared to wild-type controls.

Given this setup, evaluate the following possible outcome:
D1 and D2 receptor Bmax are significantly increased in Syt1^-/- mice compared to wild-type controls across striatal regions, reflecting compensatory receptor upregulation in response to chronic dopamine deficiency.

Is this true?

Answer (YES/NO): NO